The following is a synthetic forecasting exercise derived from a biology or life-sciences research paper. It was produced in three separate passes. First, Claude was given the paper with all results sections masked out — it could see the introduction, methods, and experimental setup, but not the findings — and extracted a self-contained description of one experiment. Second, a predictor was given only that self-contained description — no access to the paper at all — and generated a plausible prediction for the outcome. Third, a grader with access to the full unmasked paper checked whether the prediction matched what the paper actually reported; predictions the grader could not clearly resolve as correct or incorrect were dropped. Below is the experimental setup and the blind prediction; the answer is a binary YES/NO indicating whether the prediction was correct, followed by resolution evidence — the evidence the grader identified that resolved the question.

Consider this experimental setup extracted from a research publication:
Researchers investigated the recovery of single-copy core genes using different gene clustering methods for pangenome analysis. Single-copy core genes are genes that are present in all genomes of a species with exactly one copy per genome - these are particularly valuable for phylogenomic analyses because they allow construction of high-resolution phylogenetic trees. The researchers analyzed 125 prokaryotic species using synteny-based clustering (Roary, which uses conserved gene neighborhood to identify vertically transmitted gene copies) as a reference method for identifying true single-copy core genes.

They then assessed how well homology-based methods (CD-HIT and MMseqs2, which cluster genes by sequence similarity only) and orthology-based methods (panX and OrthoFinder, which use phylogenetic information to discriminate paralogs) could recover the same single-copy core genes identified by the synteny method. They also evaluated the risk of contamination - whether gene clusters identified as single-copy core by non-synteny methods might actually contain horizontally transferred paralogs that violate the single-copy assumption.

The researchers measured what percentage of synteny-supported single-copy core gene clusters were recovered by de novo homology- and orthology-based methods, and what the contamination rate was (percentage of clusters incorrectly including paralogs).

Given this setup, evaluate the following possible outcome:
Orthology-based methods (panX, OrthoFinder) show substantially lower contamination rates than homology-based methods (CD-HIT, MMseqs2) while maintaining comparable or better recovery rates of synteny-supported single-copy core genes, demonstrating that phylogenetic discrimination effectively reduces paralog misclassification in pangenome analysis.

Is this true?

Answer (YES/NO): NO